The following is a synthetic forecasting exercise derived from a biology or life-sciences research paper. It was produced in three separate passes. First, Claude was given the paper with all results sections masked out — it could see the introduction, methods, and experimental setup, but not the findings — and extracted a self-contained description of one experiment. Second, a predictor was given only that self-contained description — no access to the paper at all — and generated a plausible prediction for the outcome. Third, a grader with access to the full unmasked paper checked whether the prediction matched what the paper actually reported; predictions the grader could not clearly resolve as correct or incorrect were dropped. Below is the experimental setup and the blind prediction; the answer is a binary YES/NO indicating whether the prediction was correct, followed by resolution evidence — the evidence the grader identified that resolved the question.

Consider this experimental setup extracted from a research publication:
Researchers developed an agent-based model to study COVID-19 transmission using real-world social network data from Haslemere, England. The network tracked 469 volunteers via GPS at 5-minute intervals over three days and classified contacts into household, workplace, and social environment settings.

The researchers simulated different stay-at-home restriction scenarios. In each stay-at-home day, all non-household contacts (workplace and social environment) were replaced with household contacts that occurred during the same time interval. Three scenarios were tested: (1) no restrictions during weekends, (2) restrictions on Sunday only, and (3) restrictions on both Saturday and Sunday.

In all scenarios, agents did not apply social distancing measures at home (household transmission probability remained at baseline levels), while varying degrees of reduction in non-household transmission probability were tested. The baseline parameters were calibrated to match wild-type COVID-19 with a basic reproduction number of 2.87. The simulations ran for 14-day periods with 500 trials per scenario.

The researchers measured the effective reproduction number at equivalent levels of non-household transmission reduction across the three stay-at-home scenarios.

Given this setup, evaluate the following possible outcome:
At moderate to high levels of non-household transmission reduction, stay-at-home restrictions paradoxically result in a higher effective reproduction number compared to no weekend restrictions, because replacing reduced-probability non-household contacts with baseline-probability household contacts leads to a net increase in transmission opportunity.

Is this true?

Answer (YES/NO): NO